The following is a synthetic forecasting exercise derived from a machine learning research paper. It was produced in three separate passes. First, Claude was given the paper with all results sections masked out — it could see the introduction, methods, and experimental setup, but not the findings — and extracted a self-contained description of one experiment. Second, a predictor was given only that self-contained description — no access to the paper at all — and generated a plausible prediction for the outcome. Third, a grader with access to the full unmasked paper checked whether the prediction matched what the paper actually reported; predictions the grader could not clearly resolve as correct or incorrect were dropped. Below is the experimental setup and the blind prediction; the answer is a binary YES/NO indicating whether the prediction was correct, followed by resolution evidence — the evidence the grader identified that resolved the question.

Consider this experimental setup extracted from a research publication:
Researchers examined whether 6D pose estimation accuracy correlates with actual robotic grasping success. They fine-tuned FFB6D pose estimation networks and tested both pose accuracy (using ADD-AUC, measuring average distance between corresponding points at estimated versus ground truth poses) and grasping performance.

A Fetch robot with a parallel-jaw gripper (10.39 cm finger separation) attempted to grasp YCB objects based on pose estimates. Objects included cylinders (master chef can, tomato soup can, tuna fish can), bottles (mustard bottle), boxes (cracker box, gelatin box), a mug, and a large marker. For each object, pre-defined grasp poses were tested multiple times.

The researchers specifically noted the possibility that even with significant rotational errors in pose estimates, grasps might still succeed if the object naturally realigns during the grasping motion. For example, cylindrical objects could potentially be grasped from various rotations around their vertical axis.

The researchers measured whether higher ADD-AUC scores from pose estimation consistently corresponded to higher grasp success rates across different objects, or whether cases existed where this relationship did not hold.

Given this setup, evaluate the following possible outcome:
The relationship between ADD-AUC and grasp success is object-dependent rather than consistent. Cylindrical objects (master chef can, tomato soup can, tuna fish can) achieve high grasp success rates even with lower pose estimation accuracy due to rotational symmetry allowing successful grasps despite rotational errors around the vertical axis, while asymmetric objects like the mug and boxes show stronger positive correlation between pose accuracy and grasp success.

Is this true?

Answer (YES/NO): NO